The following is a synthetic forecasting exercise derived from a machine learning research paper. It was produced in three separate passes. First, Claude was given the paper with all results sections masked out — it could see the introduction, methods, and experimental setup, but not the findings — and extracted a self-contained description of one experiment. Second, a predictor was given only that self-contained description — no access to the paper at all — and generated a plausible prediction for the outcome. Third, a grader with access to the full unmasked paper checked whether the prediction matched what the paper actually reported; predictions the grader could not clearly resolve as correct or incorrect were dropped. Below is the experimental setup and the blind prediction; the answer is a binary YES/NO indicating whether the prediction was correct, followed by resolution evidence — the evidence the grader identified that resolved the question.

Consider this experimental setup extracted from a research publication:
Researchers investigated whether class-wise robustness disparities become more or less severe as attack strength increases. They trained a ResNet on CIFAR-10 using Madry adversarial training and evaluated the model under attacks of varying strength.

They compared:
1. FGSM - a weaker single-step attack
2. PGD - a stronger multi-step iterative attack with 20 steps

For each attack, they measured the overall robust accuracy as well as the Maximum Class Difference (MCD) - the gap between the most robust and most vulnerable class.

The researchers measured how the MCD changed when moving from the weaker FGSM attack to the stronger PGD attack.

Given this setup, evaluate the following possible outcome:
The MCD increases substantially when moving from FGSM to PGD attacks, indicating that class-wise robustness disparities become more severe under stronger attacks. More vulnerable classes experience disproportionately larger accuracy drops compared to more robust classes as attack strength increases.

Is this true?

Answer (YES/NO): YES